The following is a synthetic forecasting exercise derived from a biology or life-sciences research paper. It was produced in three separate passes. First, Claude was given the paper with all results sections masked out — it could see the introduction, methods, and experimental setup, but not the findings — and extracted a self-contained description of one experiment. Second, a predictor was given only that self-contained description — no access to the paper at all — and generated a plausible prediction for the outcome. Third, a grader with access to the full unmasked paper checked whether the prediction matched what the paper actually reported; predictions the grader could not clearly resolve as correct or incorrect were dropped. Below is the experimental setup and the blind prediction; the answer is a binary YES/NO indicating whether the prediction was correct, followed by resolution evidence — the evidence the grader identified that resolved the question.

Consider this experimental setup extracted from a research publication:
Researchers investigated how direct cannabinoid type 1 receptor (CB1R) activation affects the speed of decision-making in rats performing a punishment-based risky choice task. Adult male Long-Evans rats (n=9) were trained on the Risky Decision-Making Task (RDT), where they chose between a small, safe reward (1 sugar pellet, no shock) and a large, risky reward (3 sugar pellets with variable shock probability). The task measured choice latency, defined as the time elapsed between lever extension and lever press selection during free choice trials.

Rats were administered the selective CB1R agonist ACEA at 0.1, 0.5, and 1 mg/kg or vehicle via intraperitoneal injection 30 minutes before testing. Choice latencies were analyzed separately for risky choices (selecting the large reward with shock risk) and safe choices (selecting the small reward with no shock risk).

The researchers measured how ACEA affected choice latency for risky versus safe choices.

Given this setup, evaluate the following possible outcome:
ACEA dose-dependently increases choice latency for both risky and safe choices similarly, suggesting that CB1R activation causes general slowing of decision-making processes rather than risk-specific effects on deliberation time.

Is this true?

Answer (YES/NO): NO